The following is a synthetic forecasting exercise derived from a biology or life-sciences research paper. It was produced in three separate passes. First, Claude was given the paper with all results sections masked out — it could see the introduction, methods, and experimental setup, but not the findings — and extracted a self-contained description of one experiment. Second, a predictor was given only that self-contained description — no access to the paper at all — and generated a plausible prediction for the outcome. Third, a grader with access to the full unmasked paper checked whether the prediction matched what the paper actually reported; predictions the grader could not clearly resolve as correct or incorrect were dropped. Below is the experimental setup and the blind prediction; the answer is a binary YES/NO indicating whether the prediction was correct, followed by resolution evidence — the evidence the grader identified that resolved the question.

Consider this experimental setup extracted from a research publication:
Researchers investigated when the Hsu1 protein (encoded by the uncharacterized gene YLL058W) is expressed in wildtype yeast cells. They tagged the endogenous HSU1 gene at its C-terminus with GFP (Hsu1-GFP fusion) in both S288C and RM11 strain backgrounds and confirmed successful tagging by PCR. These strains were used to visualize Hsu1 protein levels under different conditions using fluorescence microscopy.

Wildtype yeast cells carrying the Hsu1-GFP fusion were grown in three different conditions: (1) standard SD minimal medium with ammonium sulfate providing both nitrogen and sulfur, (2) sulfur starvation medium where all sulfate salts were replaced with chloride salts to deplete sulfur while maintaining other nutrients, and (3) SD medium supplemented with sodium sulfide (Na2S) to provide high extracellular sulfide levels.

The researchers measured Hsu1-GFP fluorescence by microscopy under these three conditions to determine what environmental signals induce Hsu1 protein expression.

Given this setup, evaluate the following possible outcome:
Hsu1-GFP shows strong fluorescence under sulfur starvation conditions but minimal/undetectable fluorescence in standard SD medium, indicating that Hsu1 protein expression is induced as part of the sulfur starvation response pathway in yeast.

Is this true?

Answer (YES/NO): YES